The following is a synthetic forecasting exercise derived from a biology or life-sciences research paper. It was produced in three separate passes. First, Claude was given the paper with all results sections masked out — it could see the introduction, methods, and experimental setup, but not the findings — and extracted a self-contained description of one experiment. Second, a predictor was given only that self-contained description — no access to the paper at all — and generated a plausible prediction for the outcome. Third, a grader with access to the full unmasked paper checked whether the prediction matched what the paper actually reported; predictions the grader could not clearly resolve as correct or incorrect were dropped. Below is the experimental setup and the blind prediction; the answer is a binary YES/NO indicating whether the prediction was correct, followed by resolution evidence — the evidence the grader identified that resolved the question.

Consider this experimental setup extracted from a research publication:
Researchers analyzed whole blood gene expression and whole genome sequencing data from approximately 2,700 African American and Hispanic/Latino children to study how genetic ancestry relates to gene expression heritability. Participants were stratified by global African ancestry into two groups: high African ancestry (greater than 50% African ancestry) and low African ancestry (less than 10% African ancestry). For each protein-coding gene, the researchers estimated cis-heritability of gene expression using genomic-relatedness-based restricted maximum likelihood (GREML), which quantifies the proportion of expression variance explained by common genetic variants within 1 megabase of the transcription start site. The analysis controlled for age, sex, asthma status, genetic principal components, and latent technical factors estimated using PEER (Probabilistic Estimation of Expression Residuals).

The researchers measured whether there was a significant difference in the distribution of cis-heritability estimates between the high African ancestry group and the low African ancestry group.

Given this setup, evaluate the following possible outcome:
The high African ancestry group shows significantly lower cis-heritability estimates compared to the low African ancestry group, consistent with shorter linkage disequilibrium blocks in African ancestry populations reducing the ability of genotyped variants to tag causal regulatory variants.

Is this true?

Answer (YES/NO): NO